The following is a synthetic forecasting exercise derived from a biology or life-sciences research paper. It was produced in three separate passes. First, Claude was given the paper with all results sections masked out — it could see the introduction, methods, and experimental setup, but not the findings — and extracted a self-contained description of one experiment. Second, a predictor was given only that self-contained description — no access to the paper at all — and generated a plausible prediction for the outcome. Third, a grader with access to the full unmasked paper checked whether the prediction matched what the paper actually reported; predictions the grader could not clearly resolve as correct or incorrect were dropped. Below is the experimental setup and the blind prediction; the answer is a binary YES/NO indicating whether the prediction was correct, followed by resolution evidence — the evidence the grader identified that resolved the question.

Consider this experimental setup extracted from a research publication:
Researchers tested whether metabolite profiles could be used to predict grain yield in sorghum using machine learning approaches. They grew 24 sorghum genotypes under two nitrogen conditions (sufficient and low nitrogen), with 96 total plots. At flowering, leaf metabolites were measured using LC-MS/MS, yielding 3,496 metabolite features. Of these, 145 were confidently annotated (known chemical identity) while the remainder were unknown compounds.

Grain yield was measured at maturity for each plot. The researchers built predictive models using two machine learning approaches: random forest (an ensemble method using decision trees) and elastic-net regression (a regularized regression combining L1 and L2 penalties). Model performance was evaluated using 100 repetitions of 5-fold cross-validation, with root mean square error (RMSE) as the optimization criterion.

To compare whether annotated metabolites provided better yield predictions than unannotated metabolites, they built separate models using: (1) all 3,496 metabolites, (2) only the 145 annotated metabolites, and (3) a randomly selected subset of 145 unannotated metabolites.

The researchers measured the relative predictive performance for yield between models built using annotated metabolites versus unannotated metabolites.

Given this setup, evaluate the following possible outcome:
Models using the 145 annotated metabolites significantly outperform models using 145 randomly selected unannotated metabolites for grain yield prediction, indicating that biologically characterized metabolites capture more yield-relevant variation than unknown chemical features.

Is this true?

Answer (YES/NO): NO